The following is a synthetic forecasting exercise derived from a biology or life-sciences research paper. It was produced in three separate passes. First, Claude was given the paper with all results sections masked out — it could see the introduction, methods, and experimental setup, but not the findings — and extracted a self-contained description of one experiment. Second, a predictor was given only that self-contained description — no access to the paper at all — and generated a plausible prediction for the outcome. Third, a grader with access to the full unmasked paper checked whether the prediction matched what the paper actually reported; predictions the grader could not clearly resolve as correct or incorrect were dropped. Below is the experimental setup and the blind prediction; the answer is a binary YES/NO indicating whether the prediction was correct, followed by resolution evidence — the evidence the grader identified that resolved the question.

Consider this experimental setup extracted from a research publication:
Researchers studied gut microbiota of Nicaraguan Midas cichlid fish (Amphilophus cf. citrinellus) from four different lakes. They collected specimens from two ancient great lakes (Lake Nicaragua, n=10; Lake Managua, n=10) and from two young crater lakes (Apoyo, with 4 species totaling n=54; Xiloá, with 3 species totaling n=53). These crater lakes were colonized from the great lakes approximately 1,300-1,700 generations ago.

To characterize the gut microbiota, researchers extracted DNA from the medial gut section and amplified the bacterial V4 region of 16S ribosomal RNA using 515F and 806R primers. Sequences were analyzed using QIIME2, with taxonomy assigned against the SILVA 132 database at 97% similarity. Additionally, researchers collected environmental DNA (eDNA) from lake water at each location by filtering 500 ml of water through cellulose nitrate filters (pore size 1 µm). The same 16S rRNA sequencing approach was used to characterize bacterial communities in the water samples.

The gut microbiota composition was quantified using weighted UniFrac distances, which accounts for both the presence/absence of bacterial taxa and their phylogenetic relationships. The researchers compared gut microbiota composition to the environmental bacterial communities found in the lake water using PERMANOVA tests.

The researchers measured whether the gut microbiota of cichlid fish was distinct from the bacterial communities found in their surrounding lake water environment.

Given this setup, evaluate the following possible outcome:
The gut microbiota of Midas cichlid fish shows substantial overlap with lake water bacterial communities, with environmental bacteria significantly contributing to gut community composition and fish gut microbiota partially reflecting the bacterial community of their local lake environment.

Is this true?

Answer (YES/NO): NO